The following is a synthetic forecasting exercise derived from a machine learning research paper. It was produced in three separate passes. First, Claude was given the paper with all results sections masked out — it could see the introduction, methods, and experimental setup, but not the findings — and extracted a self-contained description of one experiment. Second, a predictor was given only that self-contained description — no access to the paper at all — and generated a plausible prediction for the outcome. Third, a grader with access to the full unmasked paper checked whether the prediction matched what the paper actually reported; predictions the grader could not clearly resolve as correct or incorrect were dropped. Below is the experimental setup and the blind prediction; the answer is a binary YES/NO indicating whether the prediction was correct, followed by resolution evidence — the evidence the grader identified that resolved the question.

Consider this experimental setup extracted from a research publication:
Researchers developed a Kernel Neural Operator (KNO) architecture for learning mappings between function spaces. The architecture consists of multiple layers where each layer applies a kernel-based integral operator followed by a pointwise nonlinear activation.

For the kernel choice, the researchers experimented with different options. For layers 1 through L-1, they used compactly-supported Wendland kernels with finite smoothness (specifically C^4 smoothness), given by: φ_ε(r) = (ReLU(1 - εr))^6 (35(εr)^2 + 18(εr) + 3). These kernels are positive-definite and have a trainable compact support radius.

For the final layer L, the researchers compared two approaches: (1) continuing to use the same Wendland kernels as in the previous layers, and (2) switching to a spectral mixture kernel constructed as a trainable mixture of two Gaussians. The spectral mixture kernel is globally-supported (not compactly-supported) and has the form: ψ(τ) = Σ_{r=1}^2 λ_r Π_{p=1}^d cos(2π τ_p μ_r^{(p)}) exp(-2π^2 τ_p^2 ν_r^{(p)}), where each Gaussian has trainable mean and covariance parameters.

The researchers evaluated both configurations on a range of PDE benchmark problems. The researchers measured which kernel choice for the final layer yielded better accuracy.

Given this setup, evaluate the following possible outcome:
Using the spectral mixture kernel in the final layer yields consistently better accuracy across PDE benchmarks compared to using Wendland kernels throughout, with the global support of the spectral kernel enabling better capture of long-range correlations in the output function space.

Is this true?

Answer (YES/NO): YES